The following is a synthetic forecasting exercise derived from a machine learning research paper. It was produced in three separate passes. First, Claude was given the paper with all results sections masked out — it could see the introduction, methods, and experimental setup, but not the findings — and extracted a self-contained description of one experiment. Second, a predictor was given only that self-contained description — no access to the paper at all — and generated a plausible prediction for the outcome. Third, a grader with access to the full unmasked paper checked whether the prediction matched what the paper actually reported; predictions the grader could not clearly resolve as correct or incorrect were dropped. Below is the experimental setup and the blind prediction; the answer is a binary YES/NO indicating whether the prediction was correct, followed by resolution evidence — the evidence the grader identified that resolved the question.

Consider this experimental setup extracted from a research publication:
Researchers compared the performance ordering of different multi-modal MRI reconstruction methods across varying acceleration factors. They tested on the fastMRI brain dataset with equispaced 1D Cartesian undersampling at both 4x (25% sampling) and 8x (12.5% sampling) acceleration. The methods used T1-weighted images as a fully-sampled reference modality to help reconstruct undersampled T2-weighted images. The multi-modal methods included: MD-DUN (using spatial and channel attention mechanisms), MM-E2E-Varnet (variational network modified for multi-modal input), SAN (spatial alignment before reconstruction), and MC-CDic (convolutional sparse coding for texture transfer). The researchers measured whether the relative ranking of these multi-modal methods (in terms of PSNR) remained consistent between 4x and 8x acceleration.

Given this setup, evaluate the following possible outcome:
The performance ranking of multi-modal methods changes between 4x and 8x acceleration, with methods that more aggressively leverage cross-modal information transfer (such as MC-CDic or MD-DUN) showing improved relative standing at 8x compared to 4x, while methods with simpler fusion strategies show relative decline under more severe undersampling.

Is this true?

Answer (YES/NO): NO